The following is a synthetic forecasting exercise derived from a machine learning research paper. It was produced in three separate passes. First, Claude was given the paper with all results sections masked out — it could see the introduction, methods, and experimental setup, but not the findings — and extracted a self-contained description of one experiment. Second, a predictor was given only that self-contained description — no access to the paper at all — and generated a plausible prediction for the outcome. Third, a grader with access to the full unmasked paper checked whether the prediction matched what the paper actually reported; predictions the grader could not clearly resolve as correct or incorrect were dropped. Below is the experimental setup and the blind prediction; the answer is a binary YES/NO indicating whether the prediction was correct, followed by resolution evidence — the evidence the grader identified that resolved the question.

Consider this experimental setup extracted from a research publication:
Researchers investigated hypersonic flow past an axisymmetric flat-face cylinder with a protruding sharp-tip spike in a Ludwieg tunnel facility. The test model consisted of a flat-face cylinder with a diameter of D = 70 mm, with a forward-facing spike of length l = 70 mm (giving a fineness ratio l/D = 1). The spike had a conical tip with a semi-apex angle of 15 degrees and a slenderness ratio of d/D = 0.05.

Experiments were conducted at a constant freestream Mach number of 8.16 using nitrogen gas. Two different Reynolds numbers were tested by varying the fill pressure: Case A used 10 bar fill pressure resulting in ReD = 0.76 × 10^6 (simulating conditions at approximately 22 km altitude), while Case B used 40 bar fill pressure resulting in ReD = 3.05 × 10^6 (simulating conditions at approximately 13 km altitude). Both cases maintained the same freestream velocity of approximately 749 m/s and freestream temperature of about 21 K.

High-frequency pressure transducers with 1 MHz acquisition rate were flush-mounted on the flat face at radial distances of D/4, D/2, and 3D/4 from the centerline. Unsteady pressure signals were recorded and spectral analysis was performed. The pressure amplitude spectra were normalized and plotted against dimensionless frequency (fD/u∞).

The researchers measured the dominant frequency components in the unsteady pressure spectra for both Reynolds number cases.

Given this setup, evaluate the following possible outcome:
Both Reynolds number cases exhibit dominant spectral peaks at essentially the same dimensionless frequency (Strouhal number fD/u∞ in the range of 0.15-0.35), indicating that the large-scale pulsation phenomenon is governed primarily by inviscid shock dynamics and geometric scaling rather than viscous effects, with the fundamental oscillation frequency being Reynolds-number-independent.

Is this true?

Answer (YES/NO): YES